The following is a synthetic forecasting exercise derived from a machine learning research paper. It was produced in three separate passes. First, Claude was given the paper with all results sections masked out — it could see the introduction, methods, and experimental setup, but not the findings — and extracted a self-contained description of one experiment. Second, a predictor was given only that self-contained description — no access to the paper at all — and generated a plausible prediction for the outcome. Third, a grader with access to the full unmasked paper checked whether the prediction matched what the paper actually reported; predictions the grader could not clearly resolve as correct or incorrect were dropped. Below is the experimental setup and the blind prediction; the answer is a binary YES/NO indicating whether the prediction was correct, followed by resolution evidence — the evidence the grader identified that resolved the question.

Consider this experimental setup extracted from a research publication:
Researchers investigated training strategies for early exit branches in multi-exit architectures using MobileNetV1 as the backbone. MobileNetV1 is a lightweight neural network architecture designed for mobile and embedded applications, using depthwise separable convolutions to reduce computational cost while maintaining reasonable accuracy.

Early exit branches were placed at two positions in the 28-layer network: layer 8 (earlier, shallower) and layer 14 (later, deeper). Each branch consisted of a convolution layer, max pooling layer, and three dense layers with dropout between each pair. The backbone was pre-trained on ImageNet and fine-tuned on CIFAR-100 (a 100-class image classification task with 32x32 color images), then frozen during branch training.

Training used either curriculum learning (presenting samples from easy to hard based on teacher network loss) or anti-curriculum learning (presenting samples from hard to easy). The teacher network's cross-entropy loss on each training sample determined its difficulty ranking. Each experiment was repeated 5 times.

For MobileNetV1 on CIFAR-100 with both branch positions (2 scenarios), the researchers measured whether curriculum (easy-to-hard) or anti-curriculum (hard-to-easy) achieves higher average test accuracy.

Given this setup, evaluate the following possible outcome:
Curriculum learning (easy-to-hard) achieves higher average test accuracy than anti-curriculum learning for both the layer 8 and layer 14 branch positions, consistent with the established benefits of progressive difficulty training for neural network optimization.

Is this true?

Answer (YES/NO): NO